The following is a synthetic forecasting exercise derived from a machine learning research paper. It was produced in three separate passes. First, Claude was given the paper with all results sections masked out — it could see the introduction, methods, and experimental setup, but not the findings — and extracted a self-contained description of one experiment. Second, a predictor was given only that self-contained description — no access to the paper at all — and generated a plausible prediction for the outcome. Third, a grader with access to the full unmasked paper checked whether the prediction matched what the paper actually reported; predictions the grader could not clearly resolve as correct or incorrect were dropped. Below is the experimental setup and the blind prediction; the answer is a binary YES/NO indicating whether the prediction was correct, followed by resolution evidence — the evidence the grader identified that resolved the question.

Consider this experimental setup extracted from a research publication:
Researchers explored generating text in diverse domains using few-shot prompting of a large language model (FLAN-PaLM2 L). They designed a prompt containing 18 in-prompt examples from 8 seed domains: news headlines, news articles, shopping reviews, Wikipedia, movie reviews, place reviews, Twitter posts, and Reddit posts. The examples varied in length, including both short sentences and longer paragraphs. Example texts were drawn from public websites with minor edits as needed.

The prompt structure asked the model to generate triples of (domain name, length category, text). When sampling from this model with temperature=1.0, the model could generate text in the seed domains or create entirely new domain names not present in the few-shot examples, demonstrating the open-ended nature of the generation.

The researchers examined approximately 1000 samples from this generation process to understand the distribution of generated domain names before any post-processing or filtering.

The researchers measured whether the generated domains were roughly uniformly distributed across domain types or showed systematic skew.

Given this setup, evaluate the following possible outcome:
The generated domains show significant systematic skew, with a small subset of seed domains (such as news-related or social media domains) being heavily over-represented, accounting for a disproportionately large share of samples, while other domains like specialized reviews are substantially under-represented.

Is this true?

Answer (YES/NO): NO